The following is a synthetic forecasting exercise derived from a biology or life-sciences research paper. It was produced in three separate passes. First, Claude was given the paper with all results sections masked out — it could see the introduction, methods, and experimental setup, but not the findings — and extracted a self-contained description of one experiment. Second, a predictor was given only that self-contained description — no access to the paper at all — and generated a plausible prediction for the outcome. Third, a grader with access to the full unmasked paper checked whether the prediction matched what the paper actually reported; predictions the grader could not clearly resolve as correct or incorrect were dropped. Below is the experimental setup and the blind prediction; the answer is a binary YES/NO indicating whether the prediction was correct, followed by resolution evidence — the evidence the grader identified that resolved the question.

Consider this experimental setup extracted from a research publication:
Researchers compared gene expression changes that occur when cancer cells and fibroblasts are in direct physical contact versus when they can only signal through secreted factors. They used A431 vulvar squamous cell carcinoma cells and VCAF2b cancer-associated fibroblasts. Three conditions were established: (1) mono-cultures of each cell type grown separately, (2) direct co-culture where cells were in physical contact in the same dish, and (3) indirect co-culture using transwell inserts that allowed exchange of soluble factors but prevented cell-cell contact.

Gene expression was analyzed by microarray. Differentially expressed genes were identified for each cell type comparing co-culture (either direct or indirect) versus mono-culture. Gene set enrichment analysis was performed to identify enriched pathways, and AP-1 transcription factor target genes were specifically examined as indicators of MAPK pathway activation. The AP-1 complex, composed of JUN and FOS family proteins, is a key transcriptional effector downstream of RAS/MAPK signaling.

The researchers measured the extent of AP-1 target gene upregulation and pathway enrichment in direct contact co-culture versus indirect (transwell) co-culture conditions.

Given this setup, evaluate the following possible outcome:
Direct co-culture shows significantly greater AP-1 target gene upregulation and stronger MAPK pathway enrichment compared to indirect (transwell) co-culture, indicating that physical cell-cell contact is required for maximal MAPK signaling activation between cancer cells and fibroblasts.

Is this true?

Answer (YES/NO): YES